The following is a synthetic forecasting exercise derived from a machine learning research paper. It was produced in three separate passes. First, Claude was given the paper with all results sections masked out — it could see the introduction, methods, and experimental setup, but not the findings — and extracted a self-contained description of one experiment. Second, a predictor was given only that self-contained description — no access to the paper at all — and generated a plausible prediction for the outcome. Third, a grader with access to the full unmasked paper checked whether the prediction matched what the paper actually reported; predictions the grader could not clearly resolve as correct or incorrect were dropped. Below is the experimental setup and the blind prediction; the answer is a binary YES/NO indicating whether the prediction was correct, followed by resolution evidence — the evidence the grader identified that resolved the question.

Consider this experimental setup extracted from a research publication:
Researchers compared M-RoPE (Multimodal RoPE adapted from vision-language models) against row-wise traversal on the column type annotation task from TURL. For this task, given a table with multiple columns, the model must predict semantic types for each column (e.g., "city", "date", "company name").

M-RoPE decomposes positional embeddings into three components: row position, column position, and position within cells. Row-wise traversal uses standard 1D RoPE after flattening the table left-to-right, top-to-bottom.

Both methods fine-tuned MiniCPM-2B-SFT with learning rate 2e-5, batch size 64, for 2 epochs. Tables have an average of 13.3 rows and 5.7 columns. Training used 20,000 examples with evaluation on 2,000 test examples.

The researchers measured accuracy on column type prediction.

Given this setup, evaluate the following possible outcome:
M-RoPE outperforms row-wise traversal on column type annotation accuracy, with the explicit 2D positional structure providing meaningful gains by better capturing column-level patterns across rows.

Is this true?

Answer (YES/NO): YES